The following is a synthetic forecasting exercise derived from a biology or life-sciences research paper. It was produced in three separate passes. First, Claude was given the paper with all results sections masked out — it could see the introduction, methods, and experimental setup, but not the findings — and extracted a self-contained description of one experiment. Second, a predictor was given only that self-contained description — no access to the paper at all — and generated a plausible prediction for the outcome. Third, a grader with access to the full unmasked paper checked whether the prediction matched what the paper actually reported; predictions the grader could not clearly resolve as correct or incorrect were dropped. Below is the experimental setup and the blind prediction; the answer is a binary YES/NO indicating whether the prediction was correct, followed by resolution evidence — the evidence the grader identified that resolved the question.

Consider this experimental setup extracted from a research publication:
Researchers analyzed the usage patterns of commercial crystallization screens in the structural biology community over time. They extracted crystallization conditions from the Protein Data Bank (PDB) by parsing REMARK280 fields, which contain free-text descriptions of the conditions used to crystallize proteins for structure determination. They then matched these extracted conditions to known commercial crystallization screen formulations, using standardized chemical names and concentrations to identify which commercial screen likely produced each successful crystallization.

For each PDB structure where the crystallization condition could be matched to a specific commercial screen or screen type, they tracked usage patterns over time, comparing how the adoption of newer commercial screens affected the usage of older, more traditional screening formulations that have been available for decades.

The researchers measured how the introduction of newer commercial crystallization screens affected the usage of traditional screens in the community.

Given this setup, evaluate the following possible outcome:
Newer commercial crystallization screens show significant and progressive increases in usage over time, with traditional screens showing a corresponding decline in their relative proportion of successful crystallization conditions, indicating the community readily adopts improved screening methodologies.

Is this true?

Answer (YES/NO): NO